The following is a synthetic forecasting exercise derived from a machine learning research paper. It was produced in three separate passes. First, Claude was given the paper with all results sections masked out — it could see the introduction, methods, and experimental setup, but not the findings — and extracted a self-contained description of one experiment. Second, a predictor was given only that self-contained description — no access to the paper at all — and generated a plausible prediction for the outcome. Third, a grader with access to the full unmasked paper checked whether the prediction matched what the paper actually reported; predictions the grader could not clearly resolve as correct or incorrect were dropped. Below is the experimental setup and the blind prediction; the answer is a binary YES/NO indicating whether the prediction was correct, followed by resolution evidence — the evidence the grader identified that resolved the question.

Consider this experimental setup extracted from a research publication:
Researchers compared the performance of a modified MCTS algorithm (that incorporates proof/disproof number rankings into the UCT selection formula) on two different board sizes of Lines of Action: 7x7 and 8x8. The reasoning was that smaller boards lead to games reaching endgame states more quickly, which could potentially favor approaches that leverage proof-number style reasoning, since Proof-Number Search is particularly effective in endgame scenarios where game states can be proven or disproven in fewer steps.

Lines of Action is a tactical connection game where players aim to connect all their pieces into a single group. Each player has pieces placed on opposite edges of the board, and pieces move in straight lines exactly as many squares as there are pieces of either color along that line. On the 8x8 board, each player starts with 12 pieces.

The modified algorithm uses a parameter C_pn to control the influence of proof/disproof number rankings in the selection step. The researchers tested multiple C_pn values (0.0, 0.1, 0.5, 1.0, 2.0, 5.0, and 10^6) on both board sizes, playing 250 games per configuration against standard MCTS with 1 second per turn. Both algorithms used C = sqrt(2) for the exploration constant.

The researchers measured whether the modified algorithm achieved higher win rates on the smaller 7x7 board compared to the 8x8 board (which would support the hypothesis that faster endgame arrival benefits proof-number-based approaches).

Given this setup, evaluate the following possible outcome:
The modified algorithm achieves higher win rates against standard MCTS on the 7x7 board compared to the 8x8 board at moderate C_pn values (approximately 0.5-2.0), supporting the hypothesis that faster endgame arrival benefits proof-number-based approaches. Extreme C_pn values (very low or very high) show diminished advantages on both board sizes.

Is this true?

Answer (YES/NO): YES